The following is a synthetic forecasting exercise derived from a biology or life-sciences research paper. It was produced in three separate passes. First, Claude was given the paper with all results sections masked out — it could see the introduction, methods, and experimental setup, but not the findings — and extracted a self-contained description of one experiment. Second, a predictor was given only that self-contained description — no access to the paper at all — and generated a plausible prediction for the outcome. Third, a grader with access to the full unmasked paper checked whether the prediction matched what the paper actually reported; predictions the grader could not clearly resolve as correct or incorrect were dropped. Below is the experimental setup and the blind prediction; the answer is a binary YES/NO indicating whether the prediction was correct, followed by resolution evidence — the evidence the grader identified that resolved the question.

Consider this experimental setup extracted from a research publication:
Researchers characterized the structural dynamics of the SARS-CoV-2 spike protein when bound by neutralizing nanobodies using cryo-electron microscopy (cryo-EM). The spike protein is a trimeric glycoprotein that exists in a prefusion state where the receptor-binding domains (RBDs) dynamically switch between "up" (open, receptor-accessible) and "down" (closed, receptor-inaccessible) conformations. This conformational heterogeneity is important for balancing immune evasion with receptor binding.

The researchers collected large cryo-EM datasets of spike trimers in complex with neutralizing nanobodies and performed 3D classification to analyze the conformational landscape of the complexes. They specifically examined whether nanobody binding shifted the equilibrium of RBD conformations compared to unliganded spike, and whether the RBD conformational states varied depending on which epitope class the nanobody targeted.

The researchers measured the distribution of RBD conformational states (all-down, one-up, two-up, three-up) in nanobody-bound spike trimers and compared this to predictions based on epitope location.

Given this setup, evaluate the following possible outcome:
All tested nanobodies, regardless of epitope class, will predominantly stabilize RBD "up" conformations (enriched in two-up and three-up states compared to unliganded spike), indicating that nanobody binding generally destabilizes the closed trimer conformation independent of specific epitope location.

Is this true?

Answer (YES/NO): NO